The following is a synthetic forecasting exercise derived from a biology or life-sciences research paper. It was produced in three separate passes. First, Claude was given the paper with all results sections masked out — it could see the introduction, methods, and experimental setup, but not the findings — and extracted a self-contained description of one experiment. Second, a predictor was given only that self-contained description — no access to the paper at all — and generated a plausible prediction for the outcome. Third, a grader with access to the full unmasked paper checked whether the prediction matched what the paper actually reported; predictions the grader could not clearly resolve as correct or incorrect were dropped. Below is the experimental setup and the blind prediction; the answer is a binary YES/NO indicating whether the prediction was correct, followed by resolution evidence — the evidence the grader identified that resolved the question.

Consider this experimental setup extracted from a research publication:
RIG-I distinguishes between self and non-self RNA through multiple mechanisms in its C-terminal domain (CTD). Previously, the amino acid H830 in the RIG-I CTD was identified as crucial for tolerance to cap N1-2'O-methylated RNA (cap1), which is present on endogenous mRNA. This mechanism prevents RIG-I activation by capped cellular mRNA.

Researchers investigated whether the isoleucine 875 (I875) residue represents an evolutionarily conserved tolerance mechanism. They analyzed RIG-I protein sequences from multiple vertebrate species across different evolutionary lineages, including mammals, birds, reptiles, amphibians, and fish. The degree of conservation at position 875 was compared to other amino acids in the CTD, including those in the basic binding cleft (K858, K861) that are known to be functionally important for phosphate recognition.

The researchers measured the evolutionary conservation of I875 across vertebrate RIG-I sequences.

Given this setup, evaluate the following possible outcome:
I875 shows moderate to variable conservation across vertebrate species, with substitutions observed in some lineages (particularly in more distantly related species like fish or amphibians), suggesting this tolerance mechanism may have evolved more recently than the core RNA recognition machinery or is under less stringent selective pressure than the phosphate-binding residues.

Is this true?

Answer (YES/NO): NO